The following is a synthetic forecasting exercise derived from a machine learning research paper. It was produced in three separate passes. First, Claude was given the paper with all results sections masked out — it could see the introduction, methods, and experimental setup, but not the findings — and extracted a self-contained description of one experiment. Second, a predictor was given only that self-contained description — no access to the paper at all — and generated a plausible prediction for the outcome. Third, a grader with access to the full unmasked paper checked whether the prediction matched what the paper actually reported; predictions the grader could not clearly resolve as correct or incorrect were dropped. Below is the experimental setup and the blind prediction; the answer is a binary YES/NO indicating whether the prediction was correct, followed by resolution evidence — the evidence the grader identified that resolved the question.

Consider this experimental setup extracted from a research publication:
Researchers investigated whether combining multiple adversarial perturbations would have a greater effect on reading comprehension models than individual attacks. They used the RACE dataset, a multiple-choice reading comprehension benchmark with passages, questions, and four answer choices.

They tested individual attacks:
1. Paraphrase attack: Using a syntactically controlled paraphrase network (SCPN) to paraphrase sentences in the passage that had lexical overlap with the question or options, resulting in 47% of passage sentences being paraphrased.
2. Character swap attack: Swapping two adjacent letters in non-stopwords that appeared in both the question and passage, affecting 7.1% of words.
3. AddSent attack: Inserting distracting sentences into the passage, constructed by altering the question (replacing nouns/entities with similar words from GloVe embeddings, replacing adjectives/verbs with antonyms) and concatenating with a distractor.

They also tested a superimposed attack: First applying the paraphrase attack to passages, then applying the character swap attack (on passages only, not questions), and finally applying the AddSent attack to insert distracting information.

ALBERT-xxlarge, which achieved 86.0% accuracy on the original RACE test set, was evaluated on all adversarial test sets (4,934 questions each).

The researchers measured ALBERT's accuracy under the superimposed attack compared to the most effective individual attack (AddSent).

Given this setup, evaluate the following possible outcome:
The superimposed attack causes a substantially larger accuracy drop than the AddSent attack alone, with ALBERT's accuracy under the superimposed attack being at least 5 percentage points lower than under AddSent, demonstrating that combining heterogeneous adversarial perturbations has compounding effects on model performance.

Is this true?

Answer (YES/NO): YES